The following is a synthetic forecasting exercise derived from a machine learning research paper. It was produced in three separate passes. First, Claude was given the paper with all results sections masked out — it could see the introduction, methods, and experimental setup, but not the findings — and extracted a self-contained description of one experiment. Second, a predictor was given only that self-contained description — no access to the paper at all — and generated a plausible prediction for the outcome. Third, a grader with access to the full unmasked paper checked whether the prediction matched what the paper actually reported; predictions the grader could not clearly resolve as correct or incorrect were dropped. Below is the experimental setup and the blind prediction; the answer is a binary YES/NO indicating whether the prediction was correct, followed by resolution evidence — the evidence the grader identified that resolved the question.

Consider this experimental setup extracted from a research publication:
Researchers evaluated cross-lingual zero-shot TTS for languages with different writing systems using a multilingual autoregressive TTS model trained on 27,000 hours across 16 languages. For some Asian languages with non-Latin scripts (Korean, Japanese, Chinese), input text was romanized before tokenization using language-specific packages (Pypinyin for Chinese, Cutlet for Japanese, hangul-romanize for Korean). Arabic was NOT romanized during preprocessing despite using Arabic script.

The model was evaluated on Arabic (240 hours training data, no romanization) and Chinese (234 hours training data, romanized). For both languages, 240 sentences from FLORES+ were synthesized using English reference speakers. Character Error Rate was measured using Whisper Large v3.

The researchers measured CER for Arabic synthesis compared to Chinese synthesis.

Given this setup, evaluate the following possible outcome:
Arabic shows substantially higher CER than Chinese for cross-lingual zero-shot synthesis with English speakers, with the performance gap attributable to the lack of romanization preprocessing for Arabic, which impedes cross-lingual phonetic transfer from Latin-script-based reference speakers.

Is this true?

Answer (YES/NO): NO